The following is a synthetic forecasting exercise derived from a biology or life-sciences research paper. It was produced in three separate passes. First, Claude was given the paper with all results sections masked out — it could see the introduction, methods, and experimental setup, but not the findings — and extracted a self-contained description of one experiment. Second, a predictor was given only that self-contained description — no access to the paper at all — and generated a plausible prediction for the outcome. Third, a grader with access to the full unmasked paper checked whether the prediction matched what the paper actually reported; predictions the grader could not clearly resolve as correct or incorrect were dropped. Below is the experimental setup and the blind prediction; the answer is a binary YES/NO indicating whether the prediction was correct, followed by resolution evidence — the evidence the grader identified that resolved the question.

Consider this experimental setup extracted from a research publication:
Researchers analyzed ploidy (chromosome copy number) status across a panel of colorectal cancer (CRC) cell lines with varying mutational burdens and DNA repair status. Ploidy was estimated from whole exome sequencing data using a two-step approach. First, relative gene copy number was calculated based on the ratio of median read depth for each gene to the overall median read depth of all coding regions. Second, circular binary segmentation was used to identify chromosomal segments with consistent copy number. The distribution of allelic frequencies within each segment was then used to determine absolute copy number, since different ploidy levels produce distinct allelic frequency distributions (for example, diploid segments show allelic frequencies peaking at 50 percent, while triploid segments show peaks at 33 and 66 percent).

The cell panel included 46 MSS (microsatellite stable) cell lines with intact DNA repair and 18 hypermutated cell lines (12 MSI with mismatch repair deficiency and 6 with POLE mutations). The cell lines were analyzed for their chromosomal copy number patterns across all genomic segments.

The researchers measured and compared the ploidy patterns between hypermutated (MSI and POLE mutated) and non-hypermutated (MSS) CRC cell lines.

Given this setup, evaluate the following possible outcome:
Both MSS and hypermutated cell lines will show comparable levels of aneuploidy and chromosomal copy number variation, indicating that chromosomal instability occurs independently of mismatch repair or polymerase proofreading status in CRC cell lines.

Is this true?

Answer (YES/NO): NO